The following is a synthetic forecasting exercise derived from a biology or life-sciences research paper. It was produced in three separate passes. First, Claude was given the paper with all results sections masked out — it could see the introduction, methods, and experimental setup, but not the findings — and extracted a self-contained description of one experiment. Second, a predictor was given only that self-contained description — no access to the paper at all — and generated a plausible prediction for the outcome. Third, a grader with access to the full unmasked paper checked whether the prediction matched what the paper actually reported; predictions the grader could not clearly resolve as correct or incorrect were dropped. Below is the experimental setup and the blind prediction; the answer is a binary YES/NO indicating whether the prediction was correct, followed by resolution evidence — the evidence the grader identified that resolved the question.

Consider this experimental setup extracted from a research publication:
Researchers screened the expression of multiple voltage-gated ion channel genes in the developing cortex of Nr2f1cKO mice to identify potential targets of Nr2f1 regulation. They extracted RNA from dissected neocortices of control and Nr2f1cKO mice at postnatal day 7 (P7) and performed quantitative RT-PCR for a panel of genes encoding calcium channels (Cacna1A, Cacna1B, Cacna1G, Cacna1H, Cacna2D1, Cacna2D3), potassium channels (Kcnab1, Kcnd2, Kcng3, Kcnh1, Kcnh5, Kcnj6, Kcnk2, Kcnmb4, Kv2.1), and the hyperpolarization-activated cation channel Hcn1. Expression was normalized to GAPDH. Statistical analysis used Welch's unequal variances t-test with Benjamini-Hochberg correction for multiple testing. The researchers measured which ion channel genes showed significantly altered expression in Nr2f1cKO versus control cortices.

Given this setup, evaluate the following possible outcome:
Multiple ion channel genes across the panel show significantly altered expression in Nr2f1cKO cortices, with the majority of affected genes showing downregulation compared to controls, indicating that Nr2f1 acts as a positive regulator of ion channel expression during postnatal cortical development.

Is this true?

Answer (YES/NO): NO